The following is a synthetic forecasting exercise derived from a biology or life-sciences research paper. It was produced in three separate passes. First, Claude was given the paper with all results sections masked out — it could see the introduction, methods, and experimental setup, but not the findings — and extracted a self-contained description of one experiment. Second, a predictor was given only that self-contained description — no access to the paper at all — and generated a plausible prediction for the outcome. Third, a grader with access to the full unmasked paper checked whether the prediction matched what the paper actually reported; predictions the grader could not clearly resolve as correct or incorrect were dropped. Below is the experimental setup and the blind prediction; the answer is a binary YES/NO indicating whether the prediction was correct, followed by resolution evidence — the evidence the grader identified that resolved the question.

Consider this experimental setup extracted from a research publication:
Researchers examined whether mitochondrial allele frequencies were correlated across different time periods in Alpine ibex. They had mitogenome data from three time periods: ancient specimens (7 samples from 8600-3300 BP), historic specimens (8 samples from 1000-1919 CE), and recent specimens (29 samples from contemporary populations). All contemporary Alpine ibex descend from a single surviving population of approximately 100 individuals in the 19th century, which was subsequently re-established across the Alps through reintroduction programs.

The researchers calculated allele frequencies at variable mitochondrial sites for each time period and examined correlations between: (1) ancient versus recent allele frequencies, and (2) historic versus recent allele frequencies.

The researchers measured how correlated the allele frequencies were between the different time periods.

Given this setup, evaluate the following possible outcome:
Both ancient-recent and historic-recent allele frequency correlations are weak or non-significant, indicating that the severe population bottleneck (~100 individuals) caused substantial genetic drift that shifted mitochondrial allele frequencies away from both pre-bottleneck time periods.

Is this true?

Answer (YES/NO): NO